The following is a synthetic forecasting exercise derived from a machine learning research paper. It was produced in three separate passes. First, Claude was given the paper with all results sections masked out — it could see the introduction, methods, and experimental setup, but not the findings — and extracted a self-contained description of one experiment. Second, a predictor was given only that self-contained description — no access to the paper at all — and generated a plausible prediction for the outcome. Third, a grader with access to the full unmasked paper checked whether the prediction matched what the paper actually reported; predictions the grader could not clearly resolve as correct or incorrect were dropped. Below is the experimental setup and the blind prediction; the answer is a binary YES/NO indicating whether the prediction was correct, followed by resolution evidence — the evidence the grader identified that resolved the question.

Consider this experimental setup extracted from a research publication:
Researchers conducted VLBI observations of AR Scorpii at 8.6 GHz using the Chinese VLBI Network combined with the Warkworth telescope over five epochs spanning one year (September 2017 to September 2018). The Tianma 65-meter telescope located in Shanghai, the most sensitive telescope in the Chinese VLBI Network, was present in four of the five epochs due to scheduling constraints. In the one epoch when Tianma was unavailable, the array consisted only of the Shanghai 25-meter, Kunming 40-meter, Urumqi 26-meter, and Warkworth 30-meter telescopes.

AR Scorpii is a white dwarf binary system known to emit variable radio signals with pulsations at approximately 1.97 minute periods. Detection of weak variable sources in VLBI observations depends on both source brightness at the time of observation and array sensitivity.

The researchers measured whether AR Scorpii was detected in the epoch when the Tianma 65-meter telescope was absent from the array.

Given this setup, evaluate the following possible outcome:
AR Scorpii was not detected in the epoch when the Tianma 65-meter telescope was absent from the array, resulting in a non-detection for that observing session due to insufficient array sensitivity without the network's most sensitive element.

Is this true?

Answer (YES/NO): NO